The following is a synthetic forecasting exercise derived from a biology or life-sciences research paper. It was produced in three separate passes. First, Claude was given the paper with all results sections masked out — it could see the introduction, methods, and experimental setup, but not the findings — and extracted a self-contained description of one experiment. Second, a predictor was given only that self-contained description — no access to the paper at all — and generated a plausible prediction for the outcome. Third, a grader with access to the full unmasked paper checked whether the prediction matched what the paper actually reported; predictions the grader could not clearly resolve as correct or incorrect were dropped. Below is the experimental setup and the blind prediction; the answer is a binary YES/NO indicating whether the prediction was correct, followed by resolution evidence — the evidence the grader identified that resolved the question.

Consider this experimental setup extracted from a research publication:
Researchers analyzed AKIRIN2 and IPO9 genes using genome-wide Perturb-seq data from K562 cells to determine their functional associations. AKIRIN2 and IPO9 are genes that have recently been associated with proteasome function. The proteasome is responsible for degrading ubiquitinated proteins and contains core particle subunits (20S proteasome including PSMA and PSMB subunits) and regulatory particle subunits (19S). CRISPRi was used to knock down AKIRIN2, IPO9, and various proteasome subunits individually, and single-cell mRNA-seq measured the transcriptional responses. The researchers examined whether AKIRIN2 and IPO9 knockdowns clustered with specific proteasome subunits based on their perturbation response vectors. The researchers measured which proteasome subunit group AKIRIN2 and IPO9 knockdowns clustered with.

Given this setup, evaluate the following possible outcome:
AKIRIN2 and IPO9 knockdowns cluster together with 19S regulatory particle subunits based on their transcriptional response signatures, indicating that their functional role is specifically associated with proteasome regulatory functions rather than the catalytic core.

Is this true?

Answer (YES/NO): NO